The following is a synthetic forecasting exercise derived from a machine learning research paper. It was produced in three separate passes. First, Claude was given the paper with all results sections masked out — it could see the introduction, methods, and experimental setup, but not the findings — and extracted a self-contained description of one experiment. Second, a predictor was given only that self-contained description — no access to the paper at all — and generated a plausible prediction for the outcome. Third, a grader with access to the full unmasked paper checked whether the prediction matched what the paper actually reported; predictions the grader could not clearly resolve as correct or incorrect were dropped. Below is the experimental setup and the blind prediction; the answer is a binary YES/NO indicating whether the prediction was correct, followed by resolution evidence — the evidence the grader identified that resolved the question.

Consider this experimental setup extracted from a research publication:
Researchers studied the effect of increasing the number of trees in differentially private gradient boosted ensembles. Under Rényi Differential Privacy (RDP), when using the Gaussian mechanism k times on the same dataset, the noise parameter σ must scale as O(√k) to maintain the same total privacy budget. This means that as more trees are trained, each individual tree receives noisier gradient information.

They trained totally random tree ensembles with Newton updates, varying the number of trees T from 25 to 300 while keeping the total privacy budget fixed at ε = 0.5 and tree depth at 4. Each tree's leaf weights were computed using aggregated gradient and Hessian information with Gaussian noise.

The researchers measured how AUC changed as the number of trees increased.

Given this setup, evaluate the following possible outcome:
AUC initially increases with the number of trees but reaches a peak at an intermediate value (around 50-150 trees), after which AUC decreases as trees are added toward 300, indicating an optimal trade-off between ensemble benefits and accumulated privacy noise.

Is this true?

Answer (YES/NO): NO